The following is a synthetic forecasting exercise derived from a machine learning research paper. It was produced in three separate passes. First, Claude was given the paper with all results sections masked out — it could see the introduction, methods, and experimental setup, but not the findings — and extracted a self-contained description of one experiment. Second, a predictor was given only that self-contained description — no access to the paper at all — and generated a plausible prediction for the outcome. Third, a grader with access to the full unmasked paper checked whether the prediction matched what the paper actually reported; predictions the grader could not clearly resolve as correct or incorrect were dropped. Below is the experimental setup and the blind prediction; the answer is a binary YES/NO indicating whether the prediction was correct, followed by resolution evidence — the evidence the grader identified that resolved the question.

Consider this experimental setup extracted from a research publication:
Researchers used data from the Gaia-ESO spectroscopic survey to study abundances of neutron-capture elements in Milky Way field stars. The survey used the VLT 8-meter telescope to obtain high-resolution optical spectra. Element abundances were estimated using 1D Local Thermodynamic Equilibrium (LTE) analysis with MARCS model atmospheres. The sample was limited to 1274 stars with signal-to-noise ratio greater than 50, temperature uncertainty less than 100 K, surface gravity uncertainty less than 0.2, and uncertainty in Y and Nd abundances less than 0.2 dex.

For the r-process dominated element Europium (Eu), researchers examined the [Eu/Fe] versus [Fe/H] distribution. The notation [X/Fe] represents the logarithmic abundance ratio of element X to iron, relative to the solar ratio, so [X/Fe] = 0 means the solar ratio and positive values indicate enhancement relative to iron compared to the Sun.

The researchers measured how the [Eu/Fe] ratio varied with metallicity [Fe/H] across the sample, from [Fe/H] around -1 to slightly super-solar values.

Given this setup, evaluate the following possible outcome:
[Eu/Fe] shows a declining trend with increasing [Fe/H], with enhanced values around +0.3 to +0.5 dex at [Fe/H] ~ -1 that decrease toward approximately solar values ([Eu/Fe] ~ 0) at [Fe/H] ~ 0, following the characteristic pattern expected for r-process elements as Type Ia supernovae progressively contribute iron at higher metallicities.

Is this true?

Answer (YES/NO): YES